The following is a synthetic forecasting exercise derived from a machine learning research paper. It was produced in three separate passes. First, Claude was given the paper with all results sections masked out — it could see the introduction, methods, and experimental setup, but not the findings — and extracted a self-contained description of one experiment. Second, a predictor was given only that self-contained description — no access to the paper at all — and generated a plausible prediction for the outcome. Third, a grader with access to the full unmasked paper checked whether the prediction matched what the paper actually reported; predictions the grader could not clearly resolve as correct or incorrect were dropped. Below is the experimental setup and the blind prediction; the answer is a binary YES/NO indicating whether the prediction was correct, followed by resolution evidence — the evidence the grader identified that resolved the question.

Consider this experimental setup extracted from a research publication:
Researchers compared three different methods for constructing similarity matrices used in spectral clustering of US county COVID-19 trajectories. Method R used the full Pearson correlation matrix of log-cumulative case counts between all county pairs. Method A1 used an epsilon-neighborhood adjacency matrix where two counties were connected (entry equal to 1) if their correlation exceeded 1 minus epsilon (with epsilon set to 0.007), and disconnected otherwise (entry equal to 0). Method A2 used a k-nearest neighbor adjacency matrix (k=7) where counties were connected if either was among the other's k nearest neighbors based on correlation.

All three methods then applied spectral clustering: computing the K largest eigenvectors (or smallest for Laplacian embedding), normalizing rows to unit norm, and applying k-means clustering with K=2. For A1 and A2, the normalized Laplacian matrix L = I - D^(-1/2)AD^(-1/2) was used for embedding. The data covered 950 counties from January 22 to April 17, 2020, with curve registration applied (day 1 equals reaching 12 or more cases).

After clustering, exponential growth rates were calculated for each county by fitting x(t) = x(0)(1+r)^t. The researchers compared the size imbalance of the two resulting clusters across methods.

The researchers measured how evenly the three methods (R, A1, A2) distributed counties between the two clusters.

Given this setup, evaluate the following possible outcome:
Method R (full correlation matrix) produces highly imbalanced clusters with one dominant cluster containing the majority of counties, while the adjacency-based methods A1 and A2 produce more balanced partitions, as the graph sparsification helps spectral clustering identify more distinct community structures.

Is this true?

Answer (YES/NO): NO